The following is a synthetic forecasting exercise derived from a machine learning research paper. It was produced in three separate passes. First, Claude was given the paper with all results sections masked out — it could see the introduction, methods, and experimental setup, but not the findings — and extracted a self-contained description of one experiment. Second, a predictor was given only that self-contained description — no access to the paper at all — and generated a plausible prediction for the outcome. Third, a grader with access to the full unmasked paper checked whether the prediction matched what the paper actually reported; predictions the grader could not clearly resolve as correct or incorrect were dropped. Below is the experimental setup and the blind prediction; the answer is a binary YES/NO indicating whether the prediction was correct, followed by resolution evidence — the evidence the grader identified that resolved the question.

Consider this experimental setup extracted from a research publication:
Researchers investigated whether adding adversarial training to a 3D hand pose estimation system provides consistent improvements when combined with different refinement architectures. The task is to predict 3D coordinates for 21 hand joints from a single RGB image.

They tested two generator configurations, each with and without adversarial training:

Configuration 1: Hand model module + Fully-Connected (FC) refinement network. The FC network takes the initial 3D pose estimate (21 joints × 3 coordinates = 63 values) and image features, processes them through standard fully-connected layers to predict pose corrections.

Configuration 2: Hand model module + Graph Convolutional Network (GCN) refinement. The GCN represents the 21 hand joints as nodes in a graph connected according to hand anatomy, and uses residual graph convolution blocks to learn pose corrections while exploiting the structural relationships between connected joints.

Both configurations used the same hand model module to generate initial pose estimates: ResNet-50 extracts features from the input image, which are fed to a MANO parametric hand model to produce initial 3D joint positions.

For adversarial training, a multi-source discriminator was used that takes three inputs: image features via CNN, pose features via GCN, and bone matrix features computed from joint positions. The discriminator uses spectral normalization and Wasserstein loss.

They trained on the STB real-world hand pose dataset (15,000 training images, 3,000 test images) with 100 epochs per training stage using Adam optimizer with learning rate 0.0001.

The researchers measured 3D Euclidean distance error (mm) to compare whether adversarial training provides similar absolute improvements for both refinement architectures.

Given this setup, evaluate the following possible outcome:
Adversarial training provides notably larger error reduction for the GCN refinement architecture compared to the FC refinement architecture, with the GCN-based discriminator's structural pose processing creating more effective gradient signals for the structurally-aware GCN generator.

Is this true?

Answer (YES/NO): NO